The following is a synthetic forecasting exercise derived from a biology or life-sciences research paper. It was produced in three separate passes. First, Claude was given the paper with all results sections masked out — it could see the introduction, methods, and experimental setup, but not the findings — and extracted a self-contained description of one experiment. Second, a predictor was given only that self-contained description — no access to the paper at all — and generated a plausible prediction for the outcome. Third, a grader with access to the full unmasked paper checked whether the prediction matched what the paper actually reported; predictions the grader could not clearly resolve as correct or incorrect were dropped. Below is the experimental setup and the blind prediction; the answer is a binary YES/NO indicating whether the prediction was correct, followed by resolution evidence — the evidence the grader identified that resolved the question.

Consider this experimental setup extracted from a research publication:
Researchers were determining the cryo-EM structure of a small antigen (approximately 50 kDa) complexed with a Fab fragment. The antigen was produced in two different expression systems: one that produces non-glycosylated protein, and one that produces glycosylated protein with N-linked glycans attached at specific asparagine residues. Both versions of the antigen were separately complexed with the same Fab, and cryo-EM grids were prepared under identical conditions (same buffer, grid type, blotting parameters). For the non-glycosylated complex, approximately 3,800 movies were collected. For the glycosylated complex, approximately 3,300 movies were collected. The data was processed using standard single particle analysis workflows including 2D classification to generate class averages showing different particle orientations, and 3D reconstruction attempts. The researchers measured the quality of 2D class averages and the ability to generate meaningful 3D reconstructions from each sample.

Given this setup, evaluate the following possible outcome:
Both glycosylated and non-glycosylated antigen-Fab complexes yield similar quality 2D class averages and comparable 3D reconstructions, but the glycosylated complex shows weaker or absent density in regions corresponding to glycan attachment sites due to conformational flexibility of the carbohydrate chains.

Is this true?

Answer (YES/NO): NO